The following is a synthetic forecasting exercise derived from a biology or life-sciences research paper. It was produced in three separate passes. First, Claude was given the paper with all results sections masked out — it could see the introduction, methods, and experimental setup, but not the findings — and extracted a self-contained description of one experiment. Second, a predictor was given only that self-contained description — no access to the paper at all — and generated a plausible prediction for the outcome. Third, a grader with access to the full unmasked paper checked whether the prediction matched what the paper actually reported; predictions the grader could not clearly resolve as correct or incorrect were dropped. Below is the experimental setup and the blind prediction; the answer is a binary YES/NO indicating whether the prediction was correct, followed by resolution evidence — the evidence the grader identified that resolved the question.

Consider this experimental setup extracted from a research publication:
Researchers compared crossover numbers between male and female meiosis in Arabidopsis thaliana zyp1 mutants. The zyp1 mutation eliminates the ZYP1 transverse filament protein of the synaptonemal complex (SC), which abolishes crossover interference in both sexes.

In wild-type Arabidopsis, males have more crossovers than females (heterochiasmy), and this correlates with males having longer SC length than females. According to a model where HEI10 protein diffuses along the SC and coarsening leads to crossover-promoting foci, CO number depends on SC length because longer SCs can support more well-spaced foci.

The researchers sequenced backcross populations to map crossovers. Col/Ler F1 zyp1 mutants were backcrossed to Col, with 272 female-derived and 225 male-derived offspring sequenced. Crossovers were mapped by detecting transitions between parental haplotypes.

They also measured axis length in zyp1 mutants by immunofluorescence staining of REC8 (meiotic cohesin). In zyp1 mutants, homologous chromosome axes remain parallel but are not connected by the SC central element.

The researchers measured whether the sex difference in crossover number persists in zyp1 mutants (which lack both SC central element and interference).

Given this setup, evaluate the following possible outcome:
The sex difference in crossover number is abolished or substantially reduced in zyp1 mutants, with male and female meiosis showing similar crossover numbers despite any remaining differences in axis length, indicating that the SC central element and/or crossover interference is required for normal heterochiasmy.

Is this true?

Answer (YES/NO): YES